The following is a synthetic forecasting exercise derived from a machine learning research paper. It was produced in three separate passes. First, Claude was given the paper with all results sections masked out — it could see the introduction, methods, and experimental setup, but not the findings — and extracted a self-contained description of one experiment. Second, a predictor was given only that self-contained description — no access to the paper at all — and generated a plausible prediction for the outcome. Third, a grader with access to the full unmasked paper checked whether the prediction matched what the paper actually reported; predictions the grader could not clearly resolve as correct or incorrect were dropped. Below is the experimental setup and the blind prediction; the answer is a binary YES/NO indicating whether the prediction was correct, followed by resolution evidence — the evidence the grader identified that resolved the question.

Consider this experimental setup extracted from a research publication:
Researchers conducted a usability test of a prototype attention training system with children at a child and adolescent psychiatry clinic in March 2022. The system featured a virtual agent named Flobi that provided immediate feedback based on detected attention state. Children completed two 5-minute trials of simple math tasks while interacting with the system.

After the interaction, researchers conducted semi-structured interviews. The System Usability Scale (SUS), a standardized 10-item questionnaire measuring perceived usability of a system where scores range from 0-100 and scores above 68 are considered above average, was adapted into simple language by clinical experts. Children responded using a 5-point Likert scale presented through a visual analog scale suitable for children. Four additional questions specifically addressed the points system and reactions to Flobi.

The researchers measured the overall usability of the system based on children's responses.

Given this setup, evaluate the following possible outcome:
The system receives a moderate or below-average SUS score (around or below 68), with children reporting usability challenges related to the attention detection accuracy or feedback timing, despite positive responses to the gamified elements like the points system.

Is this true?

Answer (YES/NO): NO